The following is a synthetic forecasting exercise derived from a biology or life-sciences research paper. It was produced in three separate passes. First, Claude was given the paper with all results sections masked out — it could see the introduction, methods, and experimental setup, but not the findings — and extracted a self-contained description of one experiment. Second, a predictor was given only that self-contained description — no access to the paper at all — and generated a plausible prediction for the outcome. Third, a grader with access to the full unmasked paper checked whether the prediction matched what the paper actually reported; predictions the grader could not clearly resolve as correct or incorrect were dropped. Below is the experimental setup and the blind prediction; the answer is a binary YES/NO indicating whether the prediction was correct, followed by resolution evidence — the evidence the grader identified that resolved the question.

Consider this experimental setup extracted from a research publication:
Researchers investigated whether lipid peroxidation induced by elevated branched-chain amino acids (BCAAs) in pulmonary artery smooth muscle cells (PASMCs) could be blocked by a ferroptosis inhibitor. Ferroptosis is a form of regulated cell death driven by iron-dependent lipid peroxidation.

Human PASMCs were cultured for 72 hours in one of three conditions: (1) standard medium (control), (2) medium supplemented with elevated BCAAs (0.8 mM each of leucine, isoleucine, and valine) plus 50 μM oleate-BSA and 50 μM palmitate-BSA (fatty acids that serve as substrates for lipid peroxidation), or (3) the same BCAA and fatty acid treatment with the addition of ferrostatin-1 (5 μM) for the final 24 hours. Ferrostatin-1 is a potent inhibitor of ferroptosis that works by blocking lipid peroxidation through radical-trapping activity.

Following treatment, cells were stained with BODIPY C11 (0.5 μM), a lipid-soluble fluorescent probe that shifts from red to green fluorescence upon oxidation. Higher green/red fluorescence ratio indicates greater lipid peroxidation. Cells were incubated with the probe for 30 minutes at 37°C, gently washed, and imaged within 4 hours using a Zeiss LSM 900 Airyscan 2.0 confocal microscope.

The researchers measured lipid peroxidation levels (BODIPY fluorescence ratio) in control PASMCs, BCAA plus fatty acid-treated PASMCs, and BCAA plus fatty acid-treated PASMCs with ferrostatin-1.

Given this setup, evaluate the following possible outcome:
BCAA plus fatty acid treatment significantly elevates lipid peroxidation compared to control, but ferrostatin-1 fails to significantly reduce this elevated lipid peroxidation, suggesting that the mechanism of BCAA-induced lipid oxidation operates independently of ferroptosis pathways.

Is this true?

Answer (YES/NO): NO